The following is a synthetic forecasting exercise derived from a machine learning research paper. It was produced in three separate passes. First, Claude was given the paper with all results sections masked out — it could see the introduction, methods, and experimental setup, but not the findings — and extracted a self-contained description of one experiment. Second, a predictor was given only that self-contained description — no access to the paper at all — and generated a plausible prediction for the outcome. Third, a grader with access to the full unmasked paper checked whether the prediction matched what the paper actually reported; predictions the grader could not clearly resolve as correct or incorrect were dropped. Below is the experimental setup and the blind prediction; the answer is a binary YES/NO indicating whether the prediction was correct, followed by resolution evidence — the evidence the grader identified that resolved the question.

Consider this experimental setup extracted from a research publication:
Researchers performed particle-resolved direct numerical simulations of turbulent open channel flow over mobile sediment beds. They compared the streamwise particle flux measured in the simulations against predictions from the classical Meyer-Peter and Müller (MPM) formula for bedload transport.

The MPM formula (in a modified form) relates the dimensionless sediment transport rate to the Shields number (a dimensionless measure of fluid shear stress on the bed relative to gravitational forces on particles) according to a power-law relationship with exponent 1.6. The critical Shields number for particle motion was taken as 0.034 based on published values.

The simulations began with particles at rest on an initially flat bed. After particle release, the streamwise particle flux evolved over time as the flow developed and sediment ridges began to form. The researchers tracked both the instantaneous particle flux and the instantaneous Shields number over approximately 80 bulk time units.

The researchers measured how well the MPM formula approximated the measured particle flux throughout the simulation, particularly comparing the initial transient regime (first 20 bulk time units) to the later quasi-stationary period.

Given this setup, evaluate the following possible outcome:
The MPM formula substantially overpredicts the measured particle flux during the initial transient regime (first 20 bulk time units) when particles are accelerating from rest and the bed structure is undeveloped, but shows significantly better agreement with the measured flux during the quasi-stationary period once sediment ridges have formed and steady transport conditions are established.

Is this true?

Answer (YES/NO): NO